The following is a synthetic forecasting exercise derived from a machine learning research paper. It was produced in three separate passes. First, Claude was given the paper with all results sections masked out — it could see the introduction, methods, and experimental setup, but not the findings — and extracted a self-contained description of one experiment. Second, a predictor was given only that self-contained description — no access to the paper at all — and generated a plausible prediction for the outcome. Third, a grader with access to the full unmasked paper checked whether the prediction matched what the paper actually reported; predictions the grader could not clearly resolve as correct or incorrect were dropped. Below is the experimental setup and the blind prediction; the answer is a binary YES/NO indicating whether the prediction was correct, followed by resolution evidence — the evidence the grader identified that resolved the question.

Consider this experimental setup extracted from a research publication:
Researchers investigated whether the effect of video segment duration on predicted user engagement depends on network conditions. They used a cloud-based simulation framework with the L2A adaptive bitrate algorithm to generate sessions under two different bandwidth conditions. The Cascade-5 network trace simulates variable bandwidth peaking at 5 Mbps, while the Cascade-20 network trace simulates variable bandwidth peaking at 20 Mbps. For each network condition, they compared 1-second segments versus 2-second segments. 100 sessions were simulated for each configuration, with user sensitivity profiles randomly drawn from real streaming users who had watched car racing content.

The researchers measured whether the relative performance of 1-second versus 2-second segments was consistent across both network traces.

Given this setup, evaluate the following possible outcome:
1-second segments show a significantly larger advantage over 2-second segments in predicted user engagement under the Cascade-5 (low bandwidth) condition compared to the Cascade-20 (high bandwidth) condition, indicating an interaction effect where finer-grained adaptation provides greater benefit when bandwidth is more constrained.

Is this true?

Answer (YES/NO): NO